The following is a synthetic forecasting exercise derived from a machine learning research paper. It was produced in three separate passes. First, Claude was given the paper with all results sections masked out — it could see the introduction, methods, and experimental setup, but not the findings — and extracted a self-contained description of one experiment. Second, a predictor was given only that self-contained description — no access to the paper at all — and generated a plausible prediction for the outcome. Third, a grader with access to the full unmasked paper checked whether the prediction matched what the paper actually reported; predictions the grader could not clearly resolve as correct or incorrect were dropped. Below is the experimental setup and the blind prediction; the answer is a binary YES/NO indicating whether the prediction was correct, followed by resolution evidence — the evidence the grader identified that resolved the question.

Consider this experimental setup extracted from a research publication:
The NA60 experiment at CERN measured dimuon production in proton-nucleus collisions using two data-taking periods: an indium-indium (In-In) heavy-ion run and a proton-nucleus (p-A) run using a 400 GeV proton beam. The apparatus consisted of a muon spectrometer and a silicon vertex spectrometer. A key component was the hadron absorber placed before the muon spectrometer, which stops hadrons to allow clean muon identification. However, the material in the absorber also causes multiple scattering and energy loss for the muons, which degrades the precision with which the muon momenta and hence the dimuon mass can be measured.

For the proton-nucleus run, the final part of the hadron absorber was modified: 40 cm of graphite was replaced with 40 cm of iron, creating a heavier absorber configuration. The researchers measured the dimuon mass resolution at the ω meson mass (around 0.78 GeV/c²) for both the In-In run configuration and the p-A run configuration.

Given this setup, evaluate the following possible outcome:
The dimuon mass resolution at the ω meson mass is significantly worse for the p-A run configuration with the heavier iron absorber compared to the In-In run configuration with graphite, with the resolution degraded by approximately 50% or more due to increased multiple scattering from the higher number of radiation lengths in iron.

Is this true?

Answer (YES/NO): NO